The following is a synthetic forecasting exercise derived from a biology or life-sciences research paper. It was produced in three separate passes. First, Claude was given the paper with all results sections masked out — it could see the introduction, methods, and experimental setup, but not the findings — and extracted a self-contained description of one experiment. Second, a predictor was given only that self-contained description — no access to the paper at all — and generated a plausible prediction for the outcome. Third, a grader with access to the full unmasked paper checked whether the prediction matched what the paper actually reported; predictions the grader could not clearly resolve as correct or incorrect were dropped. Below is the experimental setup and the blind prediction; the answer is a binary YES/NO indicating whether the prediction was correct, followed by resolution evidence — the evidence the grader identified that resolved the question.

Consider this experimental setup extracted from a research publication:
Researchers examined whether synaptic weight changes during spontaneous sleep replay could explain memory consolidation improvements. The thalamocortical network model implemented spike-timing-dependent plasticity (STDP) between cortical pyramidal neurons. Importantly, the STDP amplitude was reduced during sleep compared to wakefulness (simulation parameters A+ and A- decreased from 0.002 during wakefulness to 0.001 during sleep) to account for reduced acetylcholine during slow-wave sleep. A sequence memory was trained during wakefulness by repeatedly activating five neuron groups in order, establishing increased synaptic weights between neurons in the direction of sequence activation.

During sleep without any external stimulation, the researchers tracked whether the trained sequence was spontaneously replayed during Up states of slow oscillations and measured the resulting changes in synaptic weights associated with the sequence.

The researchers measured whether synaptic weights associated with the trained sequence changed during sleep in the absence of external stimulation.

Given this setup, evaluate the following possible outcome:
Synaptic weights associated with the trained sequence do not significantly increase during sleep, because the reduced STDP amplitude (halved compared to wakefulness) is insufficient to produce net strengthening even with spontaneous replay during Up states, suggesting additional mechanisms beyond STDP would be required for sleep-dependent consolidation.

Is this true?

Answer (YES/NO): NO